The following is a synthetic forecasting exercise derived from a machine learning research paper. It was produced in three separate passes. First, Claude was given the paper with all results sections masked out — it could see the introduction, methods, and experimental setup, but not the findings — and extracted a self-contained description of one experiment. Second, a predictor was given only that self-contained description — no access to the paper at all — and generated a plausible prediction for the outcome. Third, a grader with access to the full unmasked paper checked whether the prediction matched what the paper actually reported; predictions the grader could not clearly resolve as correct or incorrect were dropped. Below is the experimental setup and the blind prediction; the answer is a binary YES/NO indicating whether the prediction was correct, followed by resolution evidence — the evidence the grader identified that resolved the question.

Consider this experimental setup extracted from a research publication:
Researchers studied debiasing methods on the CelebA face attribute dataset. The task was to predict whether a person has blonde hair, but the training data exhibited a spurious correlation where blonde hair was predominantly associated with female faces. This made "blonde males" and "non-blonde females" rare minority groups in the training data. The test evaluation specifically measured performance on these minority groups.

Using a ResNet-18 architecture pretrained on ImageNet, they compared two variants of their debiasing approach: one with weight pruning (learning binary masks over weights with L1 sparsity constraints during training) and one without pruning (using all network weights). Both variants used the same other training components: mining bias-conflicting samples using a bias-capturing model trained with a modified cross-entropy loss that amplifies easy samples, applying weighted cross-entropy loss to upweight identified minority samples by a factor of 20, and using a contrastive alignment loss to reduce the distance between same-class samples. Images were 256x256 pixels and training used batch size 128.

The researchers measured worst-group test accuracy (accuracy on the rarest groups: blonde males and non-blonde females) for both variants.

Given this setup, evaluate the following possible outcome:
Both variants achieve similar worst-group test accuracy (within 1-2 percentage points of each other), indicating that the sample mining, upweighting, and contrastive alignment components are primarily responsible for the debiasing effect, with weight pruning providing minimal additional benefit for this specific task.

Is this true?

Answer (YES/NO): NO